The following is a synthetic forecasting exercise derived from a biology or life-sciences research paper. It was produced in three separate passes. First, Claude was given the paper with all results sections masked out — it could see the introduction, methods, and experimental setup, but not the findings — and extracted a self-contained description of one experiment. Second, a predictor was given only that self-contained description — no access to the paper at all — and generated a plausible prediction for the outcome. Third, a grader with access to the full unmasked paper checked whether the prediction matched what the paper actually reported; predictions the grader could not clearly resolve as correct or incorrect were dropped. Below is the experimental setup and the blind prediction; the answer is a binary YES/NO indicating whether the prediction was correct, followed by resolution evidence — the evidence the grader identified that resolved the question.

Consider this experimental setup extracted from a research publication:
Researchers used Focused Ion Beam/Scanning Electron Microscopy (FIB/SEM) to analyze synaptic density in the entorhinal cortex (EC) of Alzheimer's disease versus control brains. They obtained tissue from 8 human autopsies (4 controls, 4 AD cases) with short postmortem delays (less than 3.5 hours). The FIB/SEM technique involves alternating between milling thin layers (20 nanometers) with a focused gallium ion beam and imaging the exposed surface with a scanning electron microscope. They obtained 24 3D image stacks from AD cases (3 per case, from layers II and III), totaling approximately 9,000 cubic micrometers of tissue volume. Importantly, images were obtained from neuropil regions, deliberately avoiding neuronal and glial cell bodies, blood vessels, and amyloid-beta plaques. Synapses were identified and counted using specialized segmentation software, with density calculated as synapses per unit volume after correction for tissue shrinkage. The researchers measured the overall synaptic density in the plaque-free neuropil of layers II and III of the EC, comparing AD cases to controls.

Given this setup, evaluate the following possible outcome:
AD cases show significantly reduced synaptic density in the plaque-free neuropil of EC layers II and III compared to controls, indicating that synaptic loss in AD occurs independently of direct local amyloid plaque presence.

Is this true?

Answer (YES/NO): YES